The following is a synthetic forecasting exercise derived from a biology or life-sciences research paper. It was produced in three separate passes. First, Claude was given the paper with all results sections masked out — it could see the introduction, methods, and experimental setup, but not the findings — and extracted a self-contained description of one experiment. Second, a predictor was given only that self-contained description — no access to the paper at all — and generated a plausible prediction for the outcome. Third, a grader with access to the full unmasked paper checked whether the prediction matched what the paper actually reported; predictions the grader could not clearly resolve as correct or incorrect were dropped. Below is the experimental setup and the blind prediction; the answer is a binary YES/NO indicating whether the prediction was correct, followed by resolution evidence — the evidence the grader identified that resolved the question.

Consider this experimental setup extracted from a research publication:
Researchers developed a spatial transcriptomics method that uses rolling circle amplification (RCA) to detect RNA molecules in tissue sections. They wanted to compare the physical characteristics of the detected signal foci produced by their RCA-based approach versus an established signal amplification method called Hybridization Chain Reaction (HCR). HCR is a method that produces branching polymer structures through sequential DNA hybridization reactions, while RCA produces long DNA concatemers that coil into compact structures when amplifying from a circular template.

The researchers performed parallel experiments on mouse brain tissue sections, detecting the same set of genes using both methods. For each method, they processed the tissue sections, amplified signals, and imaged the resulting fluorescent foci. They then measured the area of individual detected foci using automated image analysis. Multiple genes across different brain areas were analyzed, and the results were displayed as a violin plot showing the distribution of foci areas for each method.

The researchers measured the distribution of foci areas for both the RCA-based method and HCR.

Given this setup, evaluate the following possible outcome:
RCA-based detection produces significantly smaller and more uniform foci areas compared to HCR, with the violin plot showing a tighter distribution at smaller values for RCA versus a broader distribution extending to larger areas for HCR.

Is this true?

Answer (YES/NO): NO